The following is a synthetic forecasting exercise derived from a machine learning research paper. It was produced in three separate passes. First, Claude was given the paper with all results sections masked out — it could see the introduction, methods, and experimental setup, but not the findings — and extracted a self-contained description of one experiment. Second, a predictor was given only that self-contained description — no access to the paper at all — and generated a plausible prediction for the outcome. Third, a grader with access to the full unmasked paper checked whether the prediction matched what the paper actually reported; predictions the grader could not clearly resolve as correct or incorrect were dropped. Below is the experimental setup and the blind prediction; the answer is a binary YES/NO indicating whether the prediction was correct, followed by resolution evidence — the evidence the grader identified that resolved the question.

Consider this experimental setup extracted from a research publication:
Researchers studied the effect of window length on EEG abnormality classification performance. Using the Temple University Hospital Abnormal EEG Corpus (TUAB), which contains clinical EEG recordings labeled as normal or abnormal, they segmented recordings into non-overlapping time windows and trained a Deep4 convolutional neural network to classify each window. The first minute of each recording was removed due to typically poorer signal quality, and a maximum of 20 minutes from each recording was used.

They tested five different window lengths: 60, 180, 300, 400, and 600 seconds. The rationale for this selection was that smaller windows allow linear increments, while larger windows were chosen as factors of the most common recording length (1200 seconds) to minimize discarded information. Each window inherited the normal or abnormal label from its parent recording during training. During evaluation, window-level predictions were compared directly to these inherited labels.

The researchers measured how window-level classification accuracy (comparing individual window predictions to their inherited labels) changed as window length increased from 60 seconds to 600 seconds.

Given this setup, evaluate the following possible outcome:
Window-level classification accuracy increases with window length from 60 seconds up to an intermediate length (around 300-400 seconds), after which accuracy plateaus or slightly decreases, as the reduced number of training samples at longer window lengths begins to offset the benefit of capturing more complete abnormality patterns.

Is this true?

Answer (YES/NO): NO